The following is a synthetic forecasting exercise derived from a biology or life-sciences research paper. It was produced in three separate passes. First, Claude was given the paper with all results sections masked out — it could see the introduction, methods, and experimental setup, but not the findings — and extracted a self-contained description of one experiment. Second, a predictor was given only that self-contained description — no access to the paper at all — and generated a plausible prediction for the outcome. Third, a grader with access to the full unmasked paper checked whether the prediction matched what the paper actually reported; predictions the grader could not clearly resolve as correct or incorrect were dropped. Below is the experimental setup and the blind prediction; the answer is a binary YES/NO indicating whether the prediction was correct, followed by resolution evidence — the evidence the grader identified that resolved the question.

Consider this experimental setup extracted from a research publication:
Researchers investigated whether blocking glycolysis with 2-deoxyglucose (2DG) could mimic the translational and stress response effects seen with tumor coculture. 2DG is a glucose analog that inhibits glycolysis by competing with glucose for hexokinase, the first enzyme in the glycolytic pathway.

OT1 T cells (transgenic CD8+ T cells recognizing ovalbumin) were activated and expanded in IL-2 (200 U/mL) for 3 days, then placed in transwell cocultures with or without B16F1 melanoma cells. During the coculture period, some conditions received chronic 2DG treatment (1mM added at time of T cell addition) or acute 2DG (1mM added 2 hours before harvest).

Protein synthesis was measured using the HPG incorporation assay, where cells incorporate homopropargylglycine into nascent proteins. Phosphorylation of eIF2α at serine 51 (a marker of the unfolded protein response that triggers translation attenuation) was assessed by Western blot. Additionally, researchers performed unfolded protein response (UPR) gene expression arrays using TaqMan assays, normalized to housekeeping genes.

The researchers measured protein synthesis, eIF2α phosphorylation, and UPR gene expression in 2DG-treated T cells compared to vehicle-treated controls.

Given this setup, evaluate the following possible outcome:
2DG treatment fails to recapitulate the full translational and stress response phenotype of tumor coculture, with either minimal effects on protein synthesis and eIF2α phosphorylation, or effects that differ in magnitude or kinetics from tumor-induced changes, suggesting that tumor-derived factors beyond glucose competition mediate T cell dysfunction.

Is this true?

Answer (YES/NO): NO